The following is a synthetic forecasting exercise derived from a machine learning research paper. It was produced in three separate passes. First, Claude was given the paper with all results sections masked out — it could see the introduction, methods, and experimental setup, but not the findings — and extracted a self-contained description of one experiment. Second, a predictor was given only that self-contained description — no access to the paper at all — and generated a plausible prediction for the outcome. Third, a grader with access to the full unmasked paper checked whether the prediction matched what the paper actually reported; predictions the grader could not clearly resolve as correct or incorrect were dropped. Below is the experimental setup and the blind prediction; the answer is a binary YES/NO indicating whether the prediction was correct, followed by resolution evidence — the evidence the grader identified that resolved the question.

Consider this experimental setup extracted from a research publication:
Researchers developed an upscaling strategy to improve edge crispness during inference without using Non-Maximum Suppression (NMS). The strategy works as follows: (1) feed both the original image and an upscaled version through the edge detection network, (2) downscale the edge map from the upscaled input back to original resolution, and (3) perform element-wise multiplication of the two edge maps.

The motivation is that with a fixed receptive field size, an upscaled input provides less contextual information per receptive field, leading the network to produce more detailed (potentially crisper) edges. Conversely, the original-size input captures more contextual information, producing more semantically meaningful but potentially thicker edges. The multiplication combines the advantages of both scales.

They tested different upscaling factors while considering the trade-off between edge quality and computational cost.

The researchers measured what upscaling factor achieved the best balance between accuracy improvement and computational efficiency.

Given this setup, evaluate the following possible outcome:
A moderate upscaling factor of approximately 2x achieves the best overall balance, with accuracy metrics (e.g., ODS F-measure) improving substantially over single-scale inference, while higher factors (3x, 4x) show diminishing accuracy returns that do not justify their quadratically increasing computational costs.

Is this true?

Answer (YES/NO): NO